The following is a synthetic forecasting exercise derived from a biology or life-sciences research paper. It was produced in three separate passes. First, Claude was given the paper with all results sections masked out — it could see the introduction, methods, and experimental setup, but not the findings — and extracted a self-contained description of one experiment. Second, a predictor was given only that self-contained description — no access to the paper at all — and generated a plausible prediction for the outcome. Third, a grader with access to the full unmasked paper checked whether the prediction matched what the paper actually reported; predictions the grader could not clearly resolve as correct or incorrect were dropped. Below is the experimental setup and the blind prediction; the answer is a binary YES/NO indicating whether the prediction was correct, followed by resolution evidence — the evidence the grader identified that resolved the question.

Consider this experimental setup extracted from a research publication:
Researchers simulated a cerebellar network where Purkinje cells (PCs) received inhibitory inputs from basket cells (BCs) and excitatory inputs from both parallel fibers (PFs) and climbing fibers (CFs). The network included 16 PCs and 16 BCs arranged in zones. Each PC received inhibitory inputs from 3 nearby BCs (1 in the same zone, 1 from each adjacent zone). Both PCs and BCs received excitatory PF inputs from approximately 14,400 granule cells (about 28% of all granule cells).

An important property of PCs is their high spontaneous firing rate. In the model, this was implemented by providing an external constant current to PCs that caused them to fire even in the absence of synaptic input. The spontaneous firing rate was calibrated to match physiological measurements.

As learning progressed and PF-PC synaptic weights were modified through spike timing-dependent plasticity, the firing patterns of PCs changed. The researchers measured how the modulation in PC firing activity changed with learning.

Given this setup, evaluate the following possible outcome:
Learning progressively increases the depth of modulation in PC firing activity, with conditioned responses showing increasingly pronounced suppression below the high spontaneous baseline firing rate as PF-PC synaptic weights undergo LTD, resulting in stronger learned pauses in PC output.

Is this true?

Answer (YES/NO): YES